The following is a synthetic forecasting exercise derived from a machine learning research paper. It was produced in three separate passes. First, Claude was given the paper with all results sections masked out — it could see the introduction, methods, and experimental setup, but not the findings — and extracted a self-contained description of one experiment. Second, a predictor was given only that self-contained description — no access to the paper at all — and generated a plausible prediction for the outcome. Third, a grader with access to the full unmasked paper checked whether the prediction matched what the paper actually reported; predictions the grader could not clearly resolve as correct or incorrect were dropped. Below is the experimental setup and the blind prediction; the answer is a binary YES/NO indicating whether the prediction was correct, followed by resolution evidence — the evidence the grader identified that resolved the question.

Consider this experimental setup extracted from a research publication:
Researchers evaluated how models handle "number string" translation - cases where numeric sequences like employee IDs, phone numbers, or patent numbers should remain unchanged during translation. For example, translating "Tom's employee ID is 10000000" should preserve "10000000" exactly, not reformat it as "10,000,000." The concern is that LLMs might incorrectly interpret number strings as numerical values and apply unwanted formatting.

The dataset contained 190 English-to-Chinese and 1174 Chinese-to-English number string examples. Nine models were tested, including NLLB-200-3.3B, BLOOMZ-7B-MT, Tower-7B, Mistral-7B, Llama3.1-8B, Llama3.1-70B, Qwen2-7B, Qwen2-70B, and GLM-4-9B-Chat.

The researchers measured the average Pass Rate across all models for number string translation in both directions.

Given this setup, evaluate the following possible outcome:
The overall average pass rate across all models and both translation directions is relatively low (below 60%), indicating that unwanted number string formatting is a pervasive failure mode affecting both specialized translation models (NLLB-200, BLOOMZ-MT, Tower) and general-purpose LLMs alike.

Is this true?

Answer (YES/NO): NO